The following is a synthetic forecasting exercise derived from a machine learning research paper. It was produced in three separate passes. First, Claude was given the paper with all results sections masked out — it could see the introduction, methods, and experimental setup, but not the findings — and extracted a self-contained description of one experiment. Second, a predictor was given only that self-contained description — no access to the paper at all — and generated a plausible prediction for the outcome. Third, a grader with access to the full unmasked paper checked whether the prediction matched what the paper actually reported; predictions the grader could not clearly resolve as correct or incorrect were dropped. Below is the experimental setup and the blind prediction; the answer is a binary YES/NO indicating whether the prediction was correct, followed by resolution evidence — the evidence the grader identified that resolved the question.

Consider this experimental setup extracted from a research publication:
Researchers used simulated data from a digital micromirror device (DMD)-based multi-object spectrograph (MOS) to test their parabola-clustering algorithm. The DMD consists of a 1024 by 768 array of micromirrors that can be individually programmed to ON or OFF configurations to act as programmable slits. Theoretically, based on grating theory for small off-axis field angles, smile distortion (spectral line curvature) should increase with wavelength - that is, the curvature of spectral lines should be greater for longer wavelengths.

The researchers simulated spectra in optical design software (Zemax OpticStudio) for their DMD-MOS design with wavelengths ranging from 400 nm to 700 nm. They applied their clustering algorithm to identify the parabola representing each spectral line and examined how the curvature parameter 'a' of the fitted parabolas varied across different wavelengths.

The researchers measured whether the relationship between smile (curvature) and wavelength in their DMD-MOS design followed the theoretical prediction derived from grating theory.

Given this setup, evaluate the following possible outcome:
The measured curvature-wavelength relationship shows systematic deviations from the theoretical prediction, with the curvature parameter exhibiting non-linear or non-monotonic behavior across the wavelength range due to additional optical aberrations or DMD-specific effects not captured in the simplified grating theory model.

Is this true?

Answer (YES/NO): NO